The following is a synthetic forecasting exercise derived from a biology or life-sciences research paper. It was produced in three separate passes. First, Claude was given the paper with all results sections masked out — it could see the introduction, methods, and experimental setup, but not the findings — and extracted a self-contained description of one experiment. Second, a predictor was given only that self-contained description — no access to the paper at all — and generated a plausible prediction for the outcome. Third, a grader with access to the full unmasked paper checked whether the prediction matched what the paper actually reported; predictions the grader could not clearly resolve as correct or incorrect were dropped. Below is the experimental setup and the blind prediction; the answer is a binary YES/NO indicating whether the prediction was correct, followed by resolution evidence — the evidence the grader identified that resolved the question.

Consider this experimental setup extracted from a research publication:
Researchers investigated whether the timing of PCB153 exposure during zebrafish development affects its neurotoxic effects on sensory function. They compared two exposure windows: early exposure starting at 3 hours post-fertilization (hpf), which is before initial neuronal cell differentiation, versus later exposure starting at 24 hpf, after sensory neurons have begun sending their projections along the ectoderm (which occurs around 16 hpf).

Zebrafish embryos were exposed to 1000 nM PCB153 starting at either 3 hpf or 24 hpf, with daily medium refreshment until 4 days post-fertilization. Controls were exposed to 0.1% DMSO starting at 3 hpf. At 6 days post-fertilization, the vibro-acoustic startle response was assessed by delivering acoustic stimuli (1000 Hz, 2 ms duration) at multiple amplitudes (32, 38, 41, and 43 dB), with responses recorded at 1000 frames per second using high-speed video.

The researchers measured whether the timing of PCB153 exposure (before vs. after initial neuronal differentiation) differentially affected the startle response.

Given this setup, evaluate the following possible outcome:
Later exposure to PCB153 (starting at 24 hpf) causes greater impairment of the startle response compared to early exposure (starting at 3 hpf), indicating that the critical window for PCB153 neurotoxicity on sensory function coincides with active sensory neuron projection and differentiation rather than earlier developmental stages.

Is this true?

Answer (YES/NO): NO